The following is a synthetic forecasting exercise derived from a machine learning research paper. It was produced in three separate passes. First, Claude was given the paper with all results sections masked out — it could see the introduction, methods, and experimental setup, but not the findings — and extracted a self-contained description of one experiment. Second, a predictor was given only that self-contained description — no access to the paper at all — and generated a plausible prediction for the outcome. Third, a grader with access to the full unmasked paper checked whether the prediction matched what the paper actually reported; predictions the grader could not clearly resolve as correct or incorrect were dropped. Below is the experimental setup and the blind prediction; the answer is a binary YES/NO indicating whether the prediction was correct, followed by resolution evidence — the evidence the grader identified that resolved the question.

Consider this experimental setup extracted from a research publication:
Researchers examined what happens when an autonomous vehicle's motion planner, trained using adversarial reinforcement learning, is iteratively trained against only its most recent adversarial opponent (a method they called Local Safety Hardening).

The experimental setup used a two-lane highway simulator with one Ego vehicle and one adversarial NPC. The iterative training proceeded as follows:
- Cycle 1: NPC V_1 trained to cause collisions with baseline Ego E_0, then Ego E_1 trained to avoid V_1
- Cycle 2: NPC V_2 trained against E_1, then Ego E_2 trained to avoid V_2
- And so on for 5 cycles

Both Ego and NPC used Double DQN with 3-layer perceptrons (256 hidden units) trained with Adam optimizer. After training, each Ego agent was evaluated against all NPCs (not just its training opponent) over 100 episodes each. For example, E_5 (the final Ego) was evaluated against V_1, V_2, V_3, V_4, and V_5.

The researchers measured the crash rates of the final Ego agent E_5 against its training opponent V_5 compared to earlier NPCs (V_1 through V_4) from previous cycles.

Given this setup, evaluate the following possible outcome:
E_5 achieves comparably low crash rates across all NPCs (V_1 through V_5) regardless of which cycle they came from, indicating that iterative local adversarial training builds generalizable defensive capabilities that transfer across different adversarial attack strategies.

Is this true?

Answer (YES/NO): NO